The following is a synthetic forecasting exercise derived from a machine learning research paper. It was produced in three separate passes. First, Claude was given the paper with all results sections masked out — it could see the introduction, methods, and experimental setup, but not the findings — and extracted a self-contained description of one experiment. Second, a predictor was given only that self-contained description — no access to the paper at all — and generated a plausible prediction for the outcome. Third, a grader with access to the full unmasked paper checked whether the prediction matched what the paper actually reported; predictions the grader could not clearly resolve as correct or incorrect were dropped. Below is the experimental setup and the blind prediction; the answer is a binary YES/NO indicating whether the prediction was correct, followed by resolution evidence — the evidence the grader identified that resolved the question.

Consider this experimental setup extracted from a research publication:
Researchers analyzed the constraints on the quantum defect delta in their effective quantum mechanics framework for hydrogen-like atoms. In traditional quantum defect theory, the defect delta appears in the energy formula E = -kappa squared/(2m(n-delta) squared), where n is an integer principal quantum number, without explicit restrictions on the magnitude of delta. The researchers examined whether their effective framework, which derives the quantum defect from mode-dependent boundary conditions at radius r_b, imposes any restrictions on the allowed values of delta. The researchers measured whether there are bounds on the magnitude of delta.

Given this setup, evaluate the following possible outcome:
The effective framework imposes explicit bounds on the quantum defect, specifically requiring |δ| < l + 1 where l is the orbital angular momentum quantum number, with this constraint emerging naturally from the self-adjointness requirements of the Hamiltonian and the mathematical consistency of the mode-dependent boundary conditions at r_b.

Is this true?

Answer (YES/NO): NO